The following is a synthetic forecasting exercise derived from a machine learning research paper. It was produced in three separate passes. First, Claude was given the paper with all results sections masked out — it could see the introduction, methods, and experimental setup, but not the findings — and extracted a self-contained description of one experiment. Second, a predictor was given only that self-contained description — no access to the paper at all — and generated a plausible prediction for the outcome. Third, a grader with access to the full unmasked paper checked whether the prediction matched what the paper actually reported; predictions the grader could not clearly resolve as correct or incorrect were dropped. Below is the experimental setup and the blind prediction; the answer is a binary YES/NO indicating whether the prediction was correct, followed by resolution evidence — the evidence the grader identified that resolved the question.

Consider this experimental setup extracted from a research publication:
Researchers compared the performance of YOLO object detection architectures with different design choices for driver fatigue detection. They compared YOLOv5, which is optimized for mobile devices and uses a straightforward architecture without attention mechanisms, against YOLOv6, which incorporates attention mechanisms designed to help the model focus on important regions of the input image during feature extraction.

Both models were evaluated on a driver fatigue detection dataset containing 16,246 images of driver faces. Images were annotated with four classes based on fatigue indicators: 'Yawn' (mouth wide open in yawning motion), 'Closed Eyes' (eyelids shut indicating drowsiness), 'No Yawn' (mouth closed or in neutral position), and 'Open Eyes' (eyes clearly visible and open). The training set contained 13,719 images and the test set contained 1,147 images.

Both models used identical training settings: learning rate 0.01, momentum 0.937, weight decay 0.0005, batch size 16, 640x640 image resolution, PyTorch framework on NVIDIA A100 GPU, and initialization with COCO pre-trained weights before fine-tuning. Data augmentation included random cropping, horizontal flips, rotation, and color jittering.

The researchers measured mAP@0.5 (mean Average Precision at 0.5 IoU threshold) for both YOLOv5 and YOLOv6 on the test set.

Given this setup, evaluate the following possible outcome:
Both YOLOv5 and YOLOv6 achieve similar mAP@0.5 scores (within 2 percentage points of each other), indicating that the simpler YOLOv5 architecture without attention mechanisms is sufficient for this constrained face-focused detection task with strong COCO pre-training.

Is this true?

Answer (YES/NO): NO